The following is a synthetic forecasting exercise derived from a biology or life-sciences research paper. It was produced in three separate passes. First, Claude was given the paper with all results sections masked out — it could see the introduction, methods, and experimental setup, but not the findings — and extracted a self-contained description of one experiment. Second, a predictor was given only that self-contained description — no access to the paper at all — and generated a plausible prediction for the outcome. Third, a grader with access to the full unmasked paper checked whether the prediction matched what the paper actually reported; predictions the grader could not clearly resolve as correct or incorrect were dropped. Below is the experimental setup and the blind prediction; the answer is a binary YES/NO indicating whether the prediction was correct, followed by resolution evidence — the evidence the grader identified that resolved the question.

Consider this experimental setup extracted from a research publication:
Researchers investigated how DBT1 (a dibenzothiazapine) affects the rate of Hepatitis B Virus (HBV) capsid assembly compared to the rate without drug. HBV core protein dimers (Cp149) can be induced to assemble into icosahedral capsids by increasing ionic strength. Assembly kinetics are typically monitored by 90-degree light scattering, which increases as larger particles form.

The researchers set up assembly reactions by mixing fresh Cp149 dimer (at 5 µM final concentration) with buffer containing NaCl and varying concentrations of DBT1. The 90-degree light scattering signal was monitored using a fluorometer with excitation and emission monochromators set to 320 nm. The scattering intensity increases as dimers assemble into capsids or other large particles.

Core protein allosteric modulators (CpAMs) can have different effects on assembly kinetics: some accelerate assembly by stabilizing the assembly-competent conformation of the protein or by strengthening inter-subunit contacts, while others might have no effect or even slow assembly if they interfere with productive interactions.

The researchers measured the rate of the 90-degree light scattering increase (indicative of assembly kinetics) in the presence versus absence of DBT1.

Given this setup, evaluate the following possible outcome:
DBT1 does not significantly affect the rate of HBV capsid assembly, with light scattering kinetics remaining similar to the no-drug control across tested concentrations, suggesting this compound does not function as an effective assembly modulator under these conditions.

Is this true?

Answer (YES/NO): NO